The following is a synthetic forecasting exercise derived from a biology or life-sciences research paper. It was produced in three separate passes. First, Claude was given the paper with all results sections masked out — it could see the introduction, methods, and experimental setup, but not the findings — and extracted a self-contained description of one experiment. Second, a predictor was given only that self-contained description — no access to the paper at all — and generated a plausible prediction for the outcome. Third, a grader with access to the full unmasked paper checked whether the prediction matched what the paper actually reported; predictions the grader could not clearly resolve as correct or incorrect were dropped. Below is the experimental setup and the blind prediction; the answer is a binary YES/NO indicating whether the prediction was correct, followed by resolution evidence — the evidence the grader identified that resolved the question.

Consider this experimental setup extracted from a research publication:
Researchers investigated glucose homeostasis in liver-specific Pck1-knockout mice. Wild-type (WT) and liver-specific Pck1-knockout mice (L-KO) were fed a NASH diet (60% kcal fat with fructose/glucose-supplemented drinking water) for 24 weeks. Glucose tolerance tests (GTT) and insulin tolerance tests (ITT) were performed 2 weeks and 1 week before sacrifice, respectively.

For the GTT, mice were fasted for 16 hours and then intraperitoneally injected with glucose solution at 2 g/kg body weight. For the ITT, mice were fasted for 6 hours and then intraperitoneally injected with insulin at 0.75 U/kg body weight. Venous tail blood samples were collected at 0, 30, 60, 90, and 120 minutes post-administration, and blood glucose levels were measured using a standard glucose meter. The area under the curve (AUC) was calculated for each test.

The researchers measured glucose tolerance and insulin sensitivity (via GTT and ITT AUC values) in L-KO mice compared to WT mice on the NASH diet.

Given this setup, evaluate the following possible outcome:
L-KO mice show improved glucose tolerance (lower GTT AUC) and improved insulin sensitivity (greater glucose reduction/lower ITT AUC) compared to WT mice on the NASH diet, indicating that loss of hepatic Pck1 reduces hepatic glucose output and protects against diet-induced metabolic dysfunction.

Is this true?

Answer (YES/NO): NO